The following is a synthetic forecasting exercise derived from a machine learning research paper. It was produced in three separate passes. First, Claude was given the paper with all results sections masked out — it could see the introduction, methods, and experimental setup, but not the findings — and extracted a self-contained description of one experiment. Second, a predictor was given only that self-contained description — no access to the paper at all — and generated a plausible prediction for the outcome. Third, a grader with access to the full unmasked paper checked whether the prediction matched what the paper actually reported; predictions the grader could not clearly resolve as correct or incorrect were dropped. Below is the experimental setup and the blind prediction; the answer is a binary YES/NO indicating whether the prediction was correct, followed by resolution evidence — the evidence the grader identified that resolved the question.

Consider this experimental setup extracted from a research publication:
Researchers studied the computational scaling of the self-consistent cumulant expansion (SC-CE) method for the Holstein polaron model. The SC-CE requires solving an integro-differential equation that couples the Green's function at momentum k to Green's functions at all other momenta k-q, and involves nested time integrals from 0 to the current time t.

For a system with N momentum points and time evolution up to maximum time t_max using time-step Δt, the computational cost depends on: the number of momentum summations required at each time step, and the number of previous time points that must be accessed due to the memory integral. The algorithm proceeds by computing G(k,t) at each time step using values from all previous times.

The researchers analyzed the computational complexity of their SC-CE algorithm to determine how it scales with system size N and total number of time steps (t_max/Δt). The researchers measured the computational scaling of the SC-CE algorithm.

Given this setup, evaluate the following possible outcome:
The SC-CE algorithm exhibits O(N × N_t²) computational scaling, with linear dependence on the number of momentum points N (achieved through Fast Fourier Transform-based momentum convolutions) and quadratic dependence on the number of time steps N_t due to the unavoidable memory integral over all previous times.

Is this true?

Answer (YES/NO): NO